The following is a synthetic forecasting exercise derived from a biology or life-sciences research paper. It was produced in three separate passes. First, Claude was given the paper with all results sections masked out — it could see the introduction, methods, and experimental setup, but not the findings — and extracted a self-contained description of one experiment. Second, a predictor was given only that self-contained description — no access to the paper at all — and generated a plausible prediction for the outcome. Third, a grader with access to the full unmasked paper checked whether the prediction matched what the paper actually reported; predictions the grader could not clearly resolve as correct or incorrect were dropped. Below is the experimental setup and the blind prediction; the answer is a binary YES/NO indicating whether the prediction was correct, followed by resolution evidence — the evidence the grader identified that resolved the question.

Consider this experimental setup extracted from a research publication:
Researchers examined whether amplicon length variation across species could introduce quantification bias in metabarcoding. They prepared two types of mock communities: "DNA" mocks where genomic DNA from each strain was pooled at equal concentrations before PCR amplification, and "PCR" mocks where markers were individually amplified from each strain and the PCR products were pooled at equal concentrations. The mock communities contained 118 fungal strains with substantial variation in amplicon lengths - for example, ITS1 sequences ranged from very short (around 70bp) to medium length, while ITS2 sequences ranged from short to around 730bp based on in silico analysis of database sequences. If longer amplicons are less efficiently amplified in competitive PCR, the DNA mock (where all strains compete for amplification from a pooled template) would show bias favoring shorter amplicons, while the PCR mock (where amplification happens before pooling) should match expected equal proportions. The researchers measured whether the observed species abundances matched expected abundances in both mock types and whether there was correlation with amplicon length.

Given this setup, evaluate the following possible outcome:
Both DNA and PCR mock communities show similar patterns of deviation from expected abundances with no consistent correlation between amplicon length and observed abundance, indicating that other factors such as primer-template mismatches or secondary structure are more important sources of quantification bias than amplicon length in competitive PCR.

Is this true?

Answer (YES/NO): NO